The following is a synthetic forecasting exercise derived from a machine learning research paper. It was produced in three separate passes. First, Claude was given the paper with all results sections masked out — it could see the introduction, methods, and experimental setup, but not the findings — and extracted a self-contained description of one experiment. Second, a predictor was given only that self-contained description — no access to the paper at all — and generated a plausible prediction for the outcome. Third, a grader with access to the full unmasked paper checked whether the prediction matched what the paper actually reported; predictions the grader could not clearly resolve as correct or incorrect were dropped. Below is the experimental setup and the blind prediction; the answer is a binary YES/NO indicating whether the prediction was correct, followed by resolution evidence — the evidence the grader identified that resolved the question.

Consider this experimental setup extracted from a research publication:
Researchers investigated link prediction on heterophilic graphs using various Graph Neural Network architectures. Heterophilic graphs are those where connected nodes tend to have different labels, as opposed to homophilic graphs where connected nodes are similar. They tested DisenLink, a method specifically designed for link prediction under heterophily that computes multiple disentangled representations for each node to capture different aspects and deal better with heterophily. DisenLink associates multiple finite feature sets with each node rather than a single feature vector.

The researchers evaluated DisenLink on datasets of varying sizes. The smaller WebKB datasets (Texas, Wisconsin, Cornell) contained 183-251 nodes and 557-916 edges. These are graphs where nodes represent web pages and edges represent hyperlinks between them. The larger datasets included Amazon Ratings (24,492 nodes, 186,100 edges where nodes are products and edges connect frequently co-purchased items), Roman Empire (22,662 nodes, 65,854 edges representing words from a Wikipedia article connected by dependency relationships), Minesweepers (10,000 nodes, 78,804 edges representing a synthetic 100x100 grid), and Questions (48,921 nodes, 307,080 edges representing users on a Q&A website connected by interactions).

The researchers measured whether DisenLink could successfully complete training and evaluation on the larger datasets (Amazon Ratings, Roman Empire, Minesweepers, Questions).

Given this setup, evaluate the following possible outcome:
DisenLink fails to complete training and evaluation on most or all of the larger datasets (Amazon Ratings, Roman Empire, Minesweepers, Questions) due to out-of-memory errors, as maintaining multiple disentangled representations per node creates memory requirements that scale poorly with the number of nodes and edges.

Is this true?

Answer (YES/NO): YES